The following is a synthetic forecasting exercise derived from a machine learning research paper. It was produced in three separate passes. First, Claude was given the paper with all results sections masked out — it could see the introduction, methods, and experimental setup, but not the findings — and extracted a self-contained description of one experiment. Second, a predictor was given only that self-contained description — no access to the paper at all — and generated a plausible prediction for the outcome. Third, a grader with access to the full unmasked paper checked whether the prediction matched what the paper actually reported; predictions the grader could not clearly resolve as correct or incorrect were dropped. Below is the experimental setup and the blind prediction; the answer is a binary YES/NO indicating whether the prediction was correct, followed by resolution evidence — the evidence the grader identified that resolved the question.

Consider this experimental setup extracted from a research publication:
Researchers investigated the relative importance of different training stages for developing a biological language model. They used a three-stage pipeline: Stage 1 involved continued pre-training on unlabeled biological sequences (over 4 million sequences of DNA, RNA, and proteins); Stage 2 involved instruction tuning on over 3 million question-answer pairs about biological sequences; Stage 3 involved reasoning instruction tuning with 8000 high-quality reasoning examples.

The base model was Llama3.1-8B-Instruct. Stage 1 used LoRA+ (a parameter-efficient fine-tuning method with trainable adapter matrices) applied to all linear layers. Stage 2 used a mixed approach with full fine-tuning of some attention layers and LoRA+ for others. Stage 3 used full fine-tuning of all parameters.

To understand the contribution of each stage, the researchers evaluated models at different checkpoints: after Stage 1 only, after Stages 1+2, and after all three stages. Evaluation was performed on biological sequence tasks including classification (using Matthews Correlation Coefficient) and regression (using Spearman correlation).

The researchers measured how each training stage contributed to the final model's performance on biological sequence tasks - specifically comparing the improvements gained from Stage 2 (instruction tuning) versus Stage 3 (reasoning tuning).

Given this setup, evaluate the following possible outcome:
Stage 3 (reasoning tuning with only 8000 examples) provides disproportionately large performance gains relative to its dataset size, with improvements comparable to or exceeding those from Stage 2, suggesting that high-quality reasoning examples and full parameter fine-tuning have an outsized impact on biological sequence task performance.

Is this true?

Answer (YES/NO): NO